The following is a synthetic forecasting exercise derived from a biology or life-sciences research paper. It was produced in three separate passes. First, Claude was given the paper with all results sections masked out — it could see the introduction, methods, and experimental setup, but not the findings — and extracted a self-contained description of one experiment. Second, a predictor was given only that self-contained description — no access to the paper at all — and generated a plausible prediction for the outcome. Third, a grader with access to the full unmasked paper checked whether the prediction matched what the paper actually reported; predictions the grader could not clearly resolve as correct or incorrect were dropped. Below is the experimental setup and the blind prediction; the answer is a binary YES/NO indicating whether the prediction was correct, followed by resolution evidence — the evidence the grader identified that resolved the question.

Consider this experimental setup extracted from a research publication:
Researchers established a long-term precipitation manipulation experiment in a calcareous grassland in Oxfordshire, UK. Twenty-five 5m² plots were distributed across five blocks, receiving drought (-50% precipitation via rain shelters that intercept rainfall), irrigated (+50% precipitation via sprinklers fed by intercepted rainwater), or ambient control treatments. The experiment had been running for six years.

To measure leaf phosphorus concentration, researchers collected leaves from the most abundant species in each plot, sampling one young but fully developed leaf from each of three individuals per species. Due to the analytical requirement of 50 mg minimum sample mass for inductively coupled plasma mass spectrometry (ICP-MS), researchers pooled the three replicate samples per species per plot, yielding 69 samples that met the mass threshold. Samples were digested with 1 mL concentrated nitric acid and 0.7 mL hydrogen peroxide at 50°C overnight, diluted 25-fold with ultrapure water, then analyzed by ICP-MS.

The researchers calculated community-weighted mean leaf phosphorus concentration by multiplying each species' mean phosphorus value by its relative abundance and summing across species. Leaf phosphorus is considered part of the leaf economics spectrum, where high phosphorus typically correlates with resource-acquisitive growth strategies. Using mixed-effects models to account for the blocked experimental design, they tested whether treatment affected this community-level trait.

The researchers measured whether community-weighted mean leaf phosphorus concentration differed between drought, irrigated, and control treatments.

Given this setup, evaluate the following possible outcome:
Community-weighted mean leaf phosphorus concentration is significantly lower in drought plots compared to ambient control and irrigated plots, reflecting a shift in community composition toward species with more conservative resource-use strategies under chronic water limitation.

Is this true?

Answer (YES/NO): NO